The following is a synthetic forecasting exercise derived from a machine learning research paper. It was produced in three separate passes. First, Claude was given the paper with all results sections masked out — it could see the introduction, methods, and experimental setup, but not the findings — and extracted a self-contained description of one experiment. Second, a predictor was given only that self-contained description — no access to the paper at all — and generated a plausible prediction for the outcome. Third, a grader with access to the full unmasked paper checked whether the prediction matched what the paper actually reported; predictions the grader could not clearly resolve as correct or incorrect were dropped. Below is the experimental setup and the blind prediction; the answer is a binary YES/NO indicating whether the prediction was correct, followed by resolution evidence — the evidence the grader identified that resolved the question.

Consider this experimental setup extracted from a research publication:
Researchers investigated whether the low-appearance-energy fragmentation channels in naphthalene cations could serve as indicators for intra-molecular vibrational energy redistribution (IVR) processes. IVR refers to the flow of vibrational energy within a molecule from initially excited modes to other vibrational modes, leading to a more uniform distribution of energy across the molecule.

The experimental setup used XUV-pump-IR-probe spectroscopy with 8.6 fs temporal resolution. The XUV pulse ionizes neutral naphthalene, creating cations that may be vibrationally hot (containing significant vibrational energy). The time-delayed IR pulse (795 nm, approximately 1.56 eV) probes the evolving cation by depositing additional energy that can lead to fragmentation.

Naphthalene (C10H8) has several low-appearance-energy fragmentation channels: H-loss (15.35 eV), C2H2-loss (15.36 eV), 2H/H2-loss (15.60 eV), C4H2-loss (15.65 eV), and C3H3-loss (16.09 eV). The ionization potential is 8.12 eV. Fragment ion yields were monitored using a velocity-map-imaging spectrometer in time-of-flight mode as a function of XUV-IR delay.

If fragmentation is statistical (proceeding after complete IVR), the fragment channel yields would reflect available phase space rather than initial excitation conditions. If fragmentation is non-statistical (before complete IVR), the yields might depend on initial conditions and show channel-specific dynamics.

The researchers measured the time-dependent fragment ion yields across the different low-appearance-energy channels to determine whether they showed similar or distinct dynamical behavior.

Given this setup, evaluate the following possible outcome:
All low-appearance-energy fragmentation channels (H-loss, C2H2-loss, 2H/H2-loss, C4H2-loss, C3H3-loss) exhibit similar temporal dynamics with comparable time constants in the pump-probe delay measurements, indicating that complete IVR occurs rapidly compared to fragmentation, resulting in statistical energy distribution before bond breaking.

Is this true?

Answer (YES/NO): YES